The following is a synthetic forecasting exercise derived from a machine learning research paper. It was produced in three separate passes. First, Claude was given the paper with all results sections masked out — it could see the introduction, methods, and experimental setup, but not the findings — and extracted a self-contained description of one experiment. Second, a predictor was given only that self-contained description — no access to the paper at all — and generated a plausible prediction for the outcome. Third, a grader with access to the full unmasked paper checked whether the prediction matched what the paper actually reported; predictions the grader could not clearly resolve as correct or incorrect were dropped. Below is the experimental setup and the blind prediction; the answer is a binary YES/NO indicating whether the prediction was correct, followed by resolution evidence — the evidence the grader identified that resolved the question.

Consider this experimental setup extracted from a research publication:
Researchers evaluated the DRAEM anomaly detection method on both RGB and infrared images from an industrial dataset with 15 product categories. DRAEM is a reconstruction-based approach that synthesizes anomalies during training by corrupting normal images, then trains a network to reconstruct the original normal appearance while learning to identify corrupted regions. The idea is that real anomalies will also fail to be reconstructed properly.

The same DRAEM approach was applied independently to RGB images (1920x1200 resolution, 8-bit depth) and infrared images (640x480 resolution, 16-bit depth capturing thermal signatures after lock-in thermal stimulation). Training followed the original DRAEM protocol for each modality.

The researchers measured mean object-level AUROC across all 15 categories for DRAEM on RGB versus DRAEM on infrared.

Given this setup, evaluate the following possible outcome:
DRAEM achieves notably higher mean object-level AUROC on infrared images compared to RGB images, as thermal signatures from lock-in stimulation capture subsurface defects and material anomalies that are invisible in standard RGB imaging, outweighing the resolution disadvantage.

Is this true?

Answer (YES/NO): YES